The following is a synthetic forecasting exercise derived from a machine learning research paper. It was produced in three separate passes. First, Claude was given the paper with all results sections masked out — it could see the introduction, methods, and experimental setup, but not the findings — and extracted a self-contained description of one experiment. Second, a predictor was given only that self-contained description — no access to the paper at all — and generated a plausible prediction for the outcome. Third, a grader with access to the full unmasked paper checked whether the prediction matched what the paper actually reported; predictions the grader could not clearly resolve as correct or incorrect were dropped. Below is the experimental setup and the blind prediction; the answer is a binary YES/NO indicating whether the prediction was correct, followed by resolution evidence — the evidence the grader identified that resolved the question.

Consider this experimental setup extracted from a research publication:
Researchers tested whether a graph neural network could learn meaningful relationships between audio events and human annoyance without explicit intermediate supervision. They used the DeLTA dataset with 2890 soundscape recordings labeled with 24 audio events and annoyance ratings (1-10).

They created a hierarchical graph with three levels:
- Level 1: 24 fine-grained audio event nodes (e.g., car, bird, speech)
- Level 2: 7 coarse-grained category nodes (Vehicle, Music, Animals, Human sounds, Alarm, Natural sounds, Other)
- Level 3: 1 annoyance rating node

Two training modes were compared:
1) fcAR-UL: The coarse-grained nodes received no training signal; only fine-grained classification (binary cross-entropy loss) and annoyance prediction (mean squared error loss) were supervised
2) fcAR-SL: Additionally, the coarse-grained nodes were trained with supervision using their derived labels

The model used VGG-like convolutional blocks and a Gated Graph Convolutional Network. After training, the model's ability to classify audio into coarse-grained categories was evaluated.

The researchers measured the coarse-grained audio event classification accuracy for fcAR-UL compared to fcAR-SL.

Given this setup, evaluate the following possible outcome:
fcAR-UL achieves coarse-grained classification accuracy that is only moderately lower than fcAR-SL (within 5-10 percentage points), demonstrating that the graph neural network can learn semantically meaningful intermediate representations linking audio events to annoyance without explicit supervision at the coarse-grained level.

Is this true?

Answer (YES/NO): NO